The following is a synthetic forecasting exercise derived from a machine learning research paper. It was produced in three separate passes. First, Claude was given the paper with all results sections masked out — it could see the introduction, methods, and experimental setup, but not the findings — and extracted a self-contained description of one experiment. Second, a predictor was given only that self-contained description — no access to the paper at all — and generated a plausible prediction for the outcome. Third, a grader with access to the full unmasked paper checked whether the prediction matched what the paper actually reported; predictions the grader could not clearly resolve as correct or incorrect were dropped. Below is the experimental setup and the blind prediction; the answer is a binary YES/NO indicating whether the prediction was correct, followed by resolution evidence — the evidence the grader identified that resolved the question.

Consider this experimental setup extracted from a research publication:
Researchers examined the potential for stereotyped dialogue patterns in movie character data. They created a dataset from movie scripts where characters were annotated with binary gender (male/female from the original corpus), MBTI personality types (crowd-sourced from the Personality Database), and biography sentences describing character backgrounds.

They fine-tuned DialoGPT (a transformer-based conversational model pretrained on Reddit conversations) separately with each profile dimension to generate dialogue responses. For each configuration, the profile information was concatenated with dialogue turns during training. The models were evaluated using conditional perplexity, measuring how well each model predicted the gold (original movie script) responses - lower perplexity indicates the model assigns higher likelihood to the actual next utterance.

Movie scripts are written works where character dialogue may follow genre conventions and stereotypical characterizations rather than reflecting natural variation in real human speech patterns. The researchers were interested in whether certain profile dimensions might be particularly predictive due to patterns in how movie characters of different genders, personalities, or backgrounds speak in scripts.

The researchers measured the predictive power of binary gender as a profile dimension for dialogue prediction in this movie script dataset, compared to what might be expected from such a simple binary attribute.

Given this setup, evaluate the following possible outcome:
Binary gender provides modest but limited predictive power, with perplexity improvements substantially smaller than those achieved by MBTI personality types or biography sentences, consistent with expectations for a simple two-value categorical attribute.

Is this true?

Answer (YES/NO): NO